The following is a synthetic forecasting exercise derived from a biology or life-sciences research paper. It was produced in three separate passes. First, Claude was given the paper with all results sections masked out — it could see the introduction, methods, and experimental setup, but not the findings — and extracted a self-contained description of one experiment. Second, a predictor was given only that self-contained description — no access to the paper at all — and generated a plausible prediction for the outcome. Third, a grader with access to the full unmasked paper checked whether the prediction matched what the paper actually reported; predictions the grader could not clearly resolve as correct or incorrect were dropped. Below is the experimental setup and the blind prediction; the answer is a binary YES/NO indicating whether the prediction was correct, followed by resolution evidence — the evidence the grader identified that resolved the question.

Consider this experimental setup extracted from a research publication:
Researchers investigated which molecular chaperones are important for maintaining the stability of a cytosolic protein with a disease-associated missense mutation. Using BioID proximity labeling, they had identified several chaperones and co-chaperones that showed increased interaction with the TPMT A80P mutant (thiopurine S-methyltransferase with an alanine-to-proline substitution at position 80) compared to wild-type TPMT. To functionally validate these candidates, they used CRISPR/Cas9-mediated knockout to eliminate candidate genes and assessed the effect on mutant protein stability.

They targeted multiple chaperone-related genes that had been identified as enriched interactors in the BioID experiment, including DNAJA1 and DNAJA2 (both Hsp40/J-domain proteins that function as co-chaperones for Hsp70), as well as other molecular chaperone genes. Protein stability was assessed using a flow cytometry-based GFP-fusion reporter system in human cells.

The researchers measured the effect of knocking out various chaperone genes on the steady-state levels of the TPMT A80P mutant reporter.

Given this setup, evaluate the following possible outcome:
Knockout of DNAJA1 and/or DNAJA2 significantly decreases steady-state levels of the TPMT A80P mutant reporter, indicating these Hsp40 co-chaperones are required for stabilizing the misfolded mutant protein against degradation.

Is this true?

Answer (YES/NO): YES